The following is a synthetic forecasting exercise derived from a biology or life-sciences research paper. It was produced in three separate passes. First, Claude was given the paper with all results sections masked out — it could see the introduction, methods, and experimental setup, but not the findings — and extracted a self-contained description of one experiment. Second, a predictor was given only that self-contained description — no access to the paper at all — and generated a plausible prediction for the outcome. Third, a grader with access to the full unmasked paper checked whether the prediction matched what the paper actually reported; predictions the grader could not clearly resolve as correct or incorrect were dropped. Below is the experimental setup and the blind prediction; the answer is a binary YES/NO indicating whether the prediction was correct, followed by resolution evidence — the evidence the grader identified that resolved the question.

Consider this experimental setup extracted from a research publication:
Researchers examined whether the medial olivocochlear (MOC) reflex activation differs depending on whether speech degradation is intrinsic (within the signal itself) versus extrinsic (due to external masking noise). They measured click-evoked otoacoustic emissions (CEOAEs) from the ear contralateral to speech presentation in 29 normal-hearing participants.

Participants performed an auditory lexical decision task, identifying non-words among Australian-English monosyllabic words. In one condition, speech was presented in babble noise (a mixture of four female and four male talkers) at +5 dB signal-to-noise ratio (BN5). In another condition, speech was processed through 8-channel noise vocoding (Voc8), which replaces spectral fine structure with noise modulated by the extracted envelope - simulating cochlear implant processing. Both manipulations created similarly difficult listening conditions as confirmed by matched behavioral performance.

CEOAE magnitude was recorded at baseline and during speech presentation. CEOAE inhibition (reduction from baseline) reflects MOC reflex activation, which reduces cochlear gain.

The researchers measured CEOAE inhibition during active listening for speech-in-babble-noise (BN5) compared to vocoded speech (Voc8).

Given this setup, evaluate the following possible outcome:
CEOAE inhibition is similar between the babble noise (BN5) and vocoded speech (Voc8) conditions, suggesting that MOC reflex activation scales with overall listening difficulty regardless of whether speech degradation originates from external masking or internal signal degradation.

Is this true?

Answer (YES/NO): NO